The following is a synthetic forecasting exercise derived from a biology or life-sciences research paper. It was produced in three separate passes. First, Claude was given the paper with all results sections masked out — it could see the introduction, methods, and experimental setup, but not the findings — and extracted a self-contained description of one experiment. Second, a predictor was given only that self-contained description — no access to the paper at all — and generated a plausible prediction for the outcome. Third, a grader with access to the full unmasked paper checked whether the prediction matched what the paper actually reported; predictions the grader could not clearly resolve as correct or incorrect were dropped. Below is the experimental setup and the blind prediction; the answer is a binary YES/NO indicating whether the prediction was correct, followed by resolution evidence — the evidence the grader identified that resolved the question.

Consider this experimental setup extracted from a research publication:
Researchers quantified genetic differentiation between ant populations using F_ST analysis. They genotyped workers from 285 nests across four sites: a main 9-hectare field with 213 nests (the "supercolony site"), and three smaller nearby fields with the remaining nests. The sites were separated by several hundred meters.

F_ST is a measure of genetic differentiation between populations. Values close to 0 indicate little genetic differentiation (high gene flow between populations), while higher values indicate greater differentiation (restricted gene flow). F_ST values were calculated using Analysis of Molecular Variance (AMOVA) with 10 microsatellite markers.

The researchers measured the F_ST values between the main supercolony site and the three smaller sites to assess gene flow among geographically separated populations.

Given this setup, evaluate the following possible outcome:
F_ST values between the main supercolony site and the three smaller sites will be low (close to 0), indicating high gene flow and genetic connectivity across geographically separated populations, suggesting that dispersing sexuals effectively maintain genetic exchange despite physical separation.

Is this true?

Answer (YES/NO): YES